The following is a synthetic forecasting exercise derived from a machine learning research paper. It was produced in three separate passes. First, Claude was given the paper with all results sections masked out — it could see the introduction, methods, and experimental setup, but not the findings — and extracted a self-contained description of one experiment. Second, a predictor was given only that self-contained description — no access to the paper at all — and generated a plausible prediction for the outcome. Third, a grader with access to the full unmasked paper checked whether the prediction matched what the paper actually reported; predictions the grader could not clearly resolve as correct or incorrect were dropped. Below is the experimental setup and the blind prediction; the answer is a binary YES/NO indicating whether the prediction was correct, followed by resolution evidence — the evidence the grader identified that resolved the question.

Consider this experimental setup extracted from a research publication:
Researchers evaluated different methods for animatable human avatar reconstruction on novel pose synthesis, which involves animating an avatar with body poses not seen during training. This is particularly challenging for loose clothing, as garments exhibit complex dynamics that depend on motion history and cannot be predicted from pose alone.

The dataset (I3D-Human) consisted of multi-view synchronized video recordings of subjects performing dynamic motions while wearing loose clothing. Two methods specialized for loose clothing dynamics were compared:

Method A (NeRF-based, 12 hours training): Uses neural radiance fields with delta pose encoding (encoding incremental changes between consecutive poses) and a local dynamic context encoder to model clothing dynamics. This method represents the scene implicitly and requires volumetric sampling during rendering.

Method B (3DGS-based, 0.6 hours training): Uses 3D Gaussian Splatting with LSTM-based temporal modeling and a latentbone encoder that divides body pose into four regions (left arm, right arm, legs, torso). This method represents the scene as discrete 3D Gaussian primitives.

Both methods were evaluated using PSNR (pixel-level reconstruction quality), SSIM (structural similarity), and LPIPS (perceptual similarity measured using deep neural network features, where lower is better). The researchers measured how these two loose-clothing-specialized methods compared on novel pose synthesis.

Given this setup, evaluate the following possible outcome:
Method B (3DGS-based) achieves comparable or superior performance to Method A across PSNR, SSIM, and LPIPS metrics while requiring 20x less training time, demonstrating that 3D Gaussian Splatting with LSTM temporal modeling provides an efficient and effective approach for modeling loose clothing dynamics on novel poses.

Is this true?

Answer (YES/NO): NO